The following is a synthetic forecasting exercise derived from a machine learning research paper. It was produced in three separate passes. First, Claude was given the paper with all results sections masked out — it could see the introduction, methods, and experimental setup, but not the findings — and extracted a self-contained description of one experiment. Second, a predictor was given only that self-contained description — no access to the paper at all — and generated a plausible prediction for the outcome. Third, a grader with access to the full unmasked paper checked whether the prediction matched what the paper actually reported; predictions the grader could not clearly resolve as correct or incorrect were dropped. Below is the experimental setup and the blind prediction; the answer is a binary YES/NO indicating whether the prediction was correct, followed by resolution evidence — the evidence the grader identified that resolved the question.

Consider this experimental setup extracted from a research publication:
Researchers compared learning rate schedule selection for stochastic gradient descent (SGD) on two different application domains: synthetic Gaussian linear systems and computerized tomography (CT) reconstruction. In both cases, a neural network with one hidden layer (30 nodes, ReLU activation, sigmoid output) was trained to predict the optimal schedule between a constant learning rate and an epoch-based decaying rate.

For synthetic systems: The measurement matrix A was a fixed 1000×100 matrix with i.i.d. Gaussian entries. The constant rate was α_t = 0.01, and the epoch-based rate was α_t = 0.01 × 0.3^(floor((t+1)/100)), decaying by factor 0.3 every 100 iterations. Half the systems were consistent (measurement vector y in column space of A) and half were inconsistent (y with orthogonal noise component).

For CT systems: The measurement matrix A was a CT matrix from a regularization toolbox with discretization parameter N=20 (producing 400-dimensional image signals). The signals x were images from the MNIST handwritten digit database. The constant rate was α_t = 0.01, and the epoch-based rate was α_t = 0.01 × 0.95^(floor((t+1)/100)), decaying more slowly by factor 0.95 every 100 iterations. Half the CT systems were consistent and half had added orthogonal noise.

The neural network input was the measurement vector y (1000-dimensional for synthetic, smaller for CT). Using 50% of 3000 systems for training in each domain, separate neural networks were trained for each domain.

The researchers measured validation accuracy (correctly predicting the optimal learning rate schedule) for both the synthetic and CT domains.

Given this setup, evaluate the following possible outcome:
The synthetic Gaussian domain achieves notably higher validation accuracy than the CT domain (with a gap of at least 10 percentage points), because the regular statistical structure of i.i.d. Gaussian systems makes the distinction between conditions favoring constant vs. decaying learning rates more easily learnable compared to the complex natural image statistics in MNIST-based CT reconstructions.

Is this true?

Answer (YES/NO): NO